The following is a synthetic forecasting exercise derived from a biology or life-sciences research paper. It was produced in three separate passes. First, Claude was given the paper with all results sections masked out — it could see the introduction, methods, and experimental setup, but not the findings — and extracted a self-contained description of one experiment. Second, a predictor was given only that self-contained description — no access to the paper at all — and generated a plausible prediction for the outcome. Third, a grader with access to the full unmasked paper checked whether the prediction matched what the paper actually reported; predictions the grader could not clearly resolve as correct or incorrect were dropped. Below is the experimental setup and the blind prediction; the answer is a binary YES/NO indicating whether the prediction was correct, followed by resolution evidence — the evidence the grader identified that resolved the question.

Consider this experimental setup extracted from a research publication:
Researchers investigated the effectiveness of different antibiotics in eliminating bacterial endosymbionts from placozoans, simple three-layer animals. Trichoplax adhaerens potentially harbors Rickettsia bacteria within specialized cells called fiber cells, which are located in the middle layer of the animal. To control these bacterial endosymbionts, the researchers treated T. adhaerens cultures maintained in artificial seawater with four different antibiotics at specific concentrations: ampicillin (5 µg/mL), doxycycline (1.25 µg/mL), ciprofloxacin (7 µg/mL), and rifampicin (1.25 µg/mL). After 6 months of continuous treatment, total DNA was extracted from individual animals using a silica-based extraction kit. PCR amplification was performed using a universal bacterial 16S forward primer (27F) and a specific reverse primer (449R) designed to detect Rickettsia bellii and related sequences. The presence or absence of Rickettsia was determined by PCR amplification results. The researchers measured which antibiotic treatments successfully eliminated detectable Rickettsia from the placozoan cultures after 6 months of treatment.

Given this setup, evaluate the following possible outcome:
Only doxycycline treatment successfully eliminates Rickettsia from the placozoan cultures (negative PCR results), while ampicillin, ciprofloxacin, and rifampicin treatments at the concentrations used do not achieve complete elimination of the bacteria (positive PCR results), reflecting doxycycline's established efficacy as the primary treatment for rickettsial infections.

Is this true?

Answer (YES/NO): NO